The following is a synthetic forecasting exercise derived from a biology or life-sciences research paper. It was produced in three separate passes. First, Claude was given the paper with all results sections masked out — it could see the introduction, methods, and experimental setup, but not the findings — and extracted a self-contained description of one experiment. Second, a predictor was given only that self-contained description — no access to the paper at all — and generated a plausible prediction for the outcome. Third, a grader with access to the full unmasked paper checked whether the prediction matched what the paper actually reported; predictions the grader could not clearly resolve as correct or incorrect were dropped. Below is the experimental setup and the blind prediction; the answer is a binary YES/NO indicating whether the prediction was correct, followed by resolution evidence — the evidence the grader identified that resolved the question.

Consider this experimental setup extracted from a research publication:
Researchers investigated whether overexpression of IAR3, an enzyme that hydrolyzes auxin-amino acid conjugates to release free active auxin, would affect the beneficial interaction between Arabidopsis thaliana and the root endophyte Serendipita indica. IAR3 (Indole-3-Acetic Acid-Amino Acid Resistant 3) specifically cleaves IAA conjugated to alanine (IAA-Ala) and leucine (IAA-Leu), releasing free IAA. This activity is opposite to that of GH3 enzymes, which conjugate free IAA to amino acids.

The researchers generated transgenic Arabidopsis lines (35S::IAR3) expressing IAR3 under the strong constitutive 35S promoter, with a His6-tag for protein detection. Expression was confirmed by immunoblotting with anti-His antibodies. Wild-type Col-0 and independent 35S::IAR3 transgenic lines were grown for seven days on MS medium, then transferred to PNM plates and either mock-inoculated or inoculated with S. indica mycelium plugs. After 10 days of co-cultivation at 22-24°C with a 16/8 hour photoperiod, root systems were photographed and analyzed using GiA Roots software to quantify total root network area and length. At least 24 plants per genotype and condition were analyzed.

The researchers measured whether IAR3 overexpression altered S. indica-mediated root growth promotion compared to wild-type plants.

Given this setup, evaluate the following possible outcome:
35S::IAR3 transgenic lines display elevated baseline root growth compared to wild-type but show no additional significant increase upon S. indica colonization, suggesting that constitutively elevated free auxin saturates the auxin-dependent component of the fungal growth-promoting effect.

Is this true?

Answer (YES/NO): NO